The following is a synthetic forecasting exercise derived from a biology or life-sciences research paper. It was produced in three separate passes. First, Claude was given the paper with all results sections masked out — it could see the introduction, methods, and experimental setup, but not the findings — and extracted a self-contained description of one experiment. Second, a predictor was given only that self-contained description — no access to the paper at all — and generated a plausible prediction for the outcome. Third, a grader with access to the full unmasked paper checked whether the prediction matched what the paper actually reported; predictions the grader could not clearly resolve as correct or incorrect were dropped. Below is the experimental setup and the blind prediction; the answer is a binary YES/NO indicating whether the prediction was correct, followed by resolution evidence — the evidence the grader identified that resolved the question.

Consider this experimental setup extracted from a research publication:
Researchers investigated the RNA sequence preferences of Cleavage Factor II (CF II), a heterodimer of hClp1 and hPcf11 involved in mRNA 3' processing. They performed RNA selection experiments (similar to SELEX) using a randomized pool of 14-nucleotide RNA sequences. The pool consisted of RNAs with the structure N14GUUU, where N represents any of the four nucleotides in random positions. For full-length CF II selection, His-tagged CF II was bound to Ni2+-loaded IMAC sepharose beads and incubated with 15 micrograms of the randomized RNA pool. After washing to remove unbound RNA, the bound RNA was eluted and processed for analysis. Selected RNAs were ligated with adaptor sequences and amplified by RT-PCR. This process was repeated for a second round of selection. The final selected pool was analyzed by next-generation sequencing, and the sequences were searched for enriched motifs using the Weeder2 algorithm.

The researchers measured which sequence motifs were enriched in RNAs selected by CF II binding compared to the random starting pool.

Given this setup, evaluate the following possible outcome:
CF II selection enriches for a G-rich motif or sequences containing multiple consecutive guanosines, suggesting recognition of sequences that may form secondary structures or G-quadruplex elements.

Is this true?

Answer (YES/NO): NO